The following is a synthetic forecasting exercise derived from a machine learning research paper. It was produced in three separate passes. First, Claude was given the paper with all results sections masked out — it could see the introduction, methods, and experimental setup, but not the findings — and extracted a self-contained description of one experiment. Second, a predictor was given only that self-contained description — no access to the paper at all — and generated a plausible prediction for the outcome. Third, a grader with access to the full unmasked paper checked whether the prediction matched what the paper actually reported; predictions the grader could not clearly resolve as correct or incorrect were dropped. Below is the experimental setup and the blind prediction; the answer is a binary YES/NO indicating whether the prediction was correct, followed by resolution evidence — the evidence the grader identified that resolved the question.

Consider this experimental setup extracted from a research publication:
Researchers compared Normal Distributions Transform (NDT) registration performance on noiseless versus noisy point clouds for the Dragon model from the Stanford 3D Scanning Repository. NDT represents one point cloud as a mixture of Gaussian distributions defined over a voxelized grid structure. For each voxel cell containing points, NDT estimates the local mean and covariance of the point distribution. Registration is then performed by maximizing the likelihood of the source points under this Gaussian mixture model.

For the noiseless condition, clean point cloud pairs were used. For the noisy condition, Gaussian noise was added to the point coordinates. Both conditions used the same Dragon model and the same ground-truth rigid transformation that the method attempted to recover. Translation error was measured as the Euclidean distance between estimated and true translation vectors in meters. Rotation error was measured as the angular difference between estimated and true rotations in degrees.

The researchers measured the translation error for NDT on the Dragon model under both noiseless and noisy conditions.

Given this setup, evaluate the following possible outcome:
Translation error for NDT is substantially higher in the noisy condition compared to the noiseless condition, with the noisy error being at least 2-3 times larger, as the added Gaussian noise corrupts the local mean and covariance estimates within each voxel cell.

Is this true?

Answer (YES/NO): NO